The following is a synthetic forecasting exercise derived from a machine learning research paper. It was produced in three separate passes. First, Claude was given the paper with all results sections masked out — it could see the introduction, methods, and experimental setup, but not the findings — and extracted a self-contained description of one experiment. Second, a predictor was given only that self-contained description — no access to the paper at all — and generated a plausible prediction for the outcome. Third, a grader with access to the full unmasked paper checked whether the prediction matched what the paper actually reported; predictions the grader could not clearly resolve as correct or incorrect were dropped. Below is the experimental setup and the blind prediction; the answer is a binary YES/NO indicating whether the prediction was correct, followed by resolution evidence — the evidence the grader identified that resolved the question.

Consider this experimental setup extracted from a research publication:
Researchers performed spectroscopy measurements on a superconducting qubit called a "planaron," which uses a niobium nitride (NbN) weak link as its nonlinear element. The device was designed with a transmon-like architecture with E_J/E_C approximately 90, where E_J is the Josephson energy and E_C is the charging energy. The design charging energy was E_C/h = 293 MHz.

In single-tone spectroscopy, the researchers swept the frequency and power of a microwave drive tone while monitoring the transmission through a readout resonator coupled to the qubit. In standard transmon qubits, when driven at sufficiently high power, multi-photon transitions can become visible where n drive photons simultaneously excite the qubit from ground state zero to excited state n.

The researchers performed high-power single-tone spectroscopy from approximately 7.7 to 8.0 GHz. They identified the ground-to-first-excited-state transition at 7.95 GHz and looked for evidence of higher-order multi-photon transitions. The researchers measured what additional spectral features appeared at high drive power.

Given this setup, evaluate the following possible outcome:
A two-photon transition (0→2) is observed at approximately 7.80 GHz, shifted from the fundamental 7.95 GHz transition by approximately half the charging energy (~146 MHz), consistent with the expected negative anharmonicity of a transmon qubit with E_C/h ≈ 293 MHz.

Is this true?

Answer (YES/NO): NO